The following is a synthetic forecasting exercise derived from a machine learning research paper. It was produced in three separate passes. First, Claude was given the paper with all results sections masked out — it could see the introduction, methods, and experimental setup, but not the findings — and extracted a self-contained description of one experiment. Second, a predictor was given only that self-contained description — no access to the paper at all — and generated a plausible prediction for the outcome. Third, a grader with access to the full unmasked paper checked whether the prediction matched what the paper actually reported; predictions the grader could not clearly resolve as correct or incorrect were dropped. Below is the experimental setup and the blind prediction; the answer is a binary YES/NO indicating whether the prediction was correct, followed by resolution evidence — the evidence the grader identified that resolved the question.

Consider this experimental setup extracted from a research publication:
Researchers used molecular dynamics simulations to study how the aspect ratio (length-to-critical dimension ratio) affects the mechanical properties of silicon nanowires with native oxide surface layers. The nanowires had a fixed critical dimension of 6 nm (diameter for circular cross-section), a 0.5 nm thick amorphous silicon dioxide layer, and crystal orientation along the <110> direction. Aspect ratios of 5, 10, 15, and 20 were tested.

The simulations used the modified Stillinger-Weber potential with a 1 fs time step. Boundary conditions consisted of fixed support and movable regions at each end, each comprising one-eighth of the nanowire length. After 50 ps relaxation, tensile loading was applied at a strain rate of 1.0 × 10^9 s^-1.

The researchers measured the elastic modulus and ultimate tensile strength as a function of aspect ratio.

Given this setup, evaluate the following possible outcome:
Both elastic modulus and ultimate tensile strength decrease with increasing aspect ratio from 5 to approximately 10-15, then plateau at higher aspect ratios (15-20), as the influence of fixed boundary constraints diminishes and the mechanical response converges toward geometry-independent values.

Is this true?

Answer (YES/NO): NO